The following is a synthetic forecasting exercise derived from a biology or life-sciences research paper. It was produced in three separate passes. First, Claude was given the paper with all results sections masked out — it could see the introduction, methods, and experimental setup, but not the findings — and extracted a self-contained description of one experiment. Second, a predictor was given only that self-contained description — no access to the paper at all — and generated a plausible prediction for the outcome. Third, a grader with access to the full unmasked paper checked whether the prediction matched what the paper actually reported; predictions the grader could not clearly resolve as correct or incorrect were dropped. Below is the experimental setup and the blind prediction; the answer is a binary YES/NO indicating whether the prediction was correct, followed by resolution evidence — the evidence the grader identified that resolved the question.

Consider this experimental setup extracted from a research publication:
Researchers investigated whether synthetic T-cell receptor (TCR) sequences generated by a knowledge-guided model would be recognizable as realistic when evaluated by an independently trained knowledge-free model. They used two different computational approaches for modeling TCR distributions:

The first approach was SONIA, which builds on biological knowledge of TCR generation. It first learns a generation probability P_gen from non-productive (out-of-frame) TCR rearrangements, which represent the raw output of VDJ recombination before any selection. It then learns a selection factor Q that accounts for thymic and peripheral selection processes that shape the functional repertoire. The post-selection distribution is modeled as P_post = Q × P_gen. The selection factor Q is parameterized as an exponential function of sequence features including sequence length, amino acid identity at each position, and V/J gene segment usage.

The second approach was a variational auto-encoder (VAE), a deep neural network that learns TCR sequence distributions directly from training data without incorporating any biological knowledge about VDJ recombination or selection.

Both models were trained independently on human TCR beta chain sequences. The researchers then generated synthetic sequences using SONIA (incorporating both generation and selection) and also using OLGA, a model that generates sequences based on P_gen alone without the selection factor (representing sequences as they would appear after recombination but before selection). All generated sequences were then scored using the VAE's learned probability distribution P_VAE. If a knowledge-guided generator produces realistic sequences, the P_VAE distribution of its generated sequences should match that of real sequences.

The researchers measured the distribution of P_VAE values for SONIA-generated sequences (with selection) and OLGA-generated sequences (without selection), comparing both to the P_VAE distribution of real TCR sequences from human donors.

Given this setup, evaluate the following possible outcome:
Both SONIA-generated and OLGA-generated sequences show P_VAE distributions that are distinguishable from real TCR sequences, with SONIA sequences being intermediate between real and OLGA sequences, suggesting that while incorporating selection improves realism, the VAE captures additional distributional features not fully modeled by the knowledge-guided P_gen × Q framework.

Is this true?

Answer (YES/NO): NO